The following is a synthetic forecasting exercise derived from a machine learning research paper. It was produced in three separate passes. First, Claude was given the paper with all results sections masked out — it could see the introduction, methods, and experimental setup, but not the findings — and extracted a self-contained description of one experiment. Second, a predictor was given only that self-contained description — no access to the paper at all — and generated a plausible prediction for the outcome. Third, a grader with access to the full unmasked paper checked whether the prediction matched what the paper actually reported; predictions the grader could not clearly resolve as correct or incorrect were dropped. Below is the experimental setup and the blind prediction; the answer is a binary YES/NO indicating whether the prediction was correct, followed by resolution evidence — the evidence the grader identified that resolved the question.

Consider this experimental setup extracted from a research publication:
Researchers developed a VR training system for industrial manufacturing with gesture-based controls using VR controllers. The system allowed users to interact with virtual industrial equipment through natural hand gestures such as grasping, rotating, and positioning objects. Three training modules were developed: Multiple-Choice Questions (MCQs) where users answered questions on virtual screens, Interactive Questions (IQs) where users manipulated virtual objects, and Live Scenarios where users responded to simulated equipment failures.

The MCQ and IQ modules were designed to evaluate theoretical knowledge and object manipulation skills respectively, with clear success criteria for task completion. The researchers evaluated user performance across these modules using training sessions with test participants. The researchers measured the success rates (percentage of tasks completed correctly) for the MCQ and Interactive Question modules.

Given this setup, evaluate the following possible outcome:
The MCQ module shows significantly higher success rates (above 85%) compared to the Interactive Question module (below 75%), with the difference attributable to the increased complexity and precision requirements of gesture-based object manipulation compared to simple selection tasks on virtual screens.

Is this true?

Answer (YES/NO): NO